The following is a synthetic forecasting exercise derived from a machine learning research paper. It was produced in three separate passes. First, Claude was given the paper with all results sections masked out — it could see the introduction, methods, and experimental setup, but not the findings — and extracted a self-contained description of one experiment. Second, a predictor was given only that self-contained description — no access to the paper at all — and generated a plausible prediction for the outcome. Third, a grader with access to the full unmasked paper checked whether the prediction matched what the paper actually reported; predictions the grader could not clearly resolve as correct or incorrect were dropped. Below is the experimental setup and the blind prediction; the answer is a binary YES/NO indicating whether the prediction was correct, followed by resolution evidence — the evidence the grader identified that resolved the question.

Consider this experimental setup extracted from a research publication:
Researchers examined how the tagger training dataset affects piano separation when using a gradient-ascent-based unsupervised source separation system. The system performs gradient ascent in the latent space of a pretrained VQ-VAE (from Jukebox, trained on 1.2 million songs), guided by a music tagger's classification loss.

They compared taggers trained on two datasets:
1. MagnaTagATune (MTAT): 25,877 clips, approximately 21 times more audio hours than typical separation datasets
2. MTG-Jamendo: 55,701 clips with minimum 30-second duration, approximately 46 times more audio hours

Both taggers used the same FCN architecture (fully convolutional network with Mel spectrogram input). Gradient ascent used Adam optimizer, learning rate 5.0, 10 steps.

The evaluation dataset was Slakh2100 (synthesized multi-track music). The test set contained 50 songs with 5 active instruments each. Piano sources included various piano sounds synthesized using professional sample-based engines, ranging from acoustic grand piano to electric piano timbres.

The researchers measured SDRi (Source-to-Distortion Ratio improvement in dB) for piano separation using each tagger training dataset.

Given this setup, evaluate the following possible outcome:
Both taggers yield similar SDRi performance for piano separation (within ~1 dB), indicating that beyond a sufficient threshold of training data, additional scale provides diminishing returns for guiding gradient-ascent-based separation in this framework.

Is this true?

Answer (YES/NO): YES